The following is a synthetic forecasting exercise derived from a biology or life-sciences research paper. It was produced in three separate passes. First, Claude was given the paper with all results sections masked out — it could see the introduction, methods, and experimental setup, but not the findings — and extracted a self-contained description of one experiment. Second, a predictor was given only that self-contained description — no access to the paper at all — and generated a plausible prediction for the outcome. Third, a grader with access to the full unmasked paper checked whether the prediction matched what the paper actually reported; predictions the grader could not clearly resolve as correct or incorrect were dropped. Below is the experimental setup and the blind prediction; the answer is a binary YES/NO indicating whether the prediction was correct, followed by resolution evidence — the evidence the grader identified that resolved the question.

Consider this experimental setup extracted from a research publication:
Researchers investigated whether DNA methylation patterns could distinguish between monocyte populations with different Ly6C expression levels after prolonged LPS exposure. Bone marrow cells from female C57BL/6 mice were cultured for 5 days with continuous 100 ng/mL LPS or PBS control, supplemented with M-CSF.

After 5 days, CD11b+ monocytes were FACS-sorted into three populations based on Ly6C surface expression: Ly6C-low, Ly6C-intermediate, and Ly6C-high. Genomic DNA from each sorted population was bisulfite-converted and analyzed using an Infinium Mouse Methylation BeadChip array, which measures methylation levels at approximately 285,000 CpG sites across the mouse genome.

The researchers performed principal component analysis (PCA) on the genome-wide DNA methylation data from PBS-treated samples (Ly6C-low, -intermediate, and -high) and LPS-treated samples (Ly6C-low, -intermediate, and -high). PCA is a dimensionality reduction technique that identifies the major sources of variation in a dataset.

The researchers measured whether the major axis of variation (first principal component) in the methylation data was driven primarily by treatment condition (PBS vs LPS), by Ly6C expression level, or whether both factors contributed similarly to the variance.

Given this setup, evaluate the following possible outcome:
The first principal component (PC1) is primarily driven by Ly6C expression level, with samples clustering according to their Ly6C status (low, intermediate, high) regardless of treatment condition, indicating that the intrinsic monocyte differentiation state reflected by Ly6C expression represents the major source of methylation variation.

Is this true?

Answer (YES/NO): NO